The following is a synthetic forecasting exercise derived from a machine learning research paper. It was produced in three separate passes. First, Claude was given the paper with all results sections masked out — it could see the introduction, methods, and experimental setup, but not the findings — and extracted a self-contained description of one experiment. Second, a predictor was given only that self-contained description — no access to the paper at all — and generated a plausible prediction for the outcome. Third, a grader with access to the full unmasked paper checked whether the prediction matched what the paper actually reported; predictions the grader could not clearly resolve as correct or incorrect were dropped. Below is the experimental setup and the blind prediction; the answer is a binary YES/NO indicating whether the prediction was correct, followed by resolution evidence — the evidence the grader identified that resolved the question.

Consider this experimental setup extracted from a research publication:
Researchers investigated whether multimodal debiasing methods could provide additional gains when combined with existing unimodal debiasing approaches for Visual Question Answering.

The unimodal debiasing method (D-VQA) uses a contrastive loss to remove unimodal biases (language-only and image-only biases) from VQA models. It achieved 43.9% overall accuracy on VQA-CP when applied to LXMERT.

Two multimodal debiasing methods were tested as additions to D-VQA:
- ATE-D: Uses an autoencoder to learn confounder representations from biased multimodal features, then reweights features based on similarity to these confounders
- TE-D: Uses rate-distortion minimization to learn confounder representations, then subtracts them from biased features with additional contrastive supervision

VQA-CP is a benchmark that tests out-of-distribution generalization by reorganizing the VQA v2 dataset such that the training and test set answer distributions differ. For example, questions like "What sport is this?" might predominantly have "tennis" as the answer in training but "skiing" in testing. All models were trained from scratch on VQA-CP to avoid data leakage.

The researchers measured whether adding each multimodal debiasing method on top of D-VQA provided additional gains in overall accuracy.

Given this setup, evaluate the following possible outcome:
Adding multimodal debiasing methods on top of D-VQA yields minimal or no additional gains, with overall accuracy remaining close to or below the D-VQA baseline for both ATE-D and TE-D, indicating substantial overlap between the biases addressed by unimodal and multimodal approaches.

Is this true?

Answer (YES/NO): NO